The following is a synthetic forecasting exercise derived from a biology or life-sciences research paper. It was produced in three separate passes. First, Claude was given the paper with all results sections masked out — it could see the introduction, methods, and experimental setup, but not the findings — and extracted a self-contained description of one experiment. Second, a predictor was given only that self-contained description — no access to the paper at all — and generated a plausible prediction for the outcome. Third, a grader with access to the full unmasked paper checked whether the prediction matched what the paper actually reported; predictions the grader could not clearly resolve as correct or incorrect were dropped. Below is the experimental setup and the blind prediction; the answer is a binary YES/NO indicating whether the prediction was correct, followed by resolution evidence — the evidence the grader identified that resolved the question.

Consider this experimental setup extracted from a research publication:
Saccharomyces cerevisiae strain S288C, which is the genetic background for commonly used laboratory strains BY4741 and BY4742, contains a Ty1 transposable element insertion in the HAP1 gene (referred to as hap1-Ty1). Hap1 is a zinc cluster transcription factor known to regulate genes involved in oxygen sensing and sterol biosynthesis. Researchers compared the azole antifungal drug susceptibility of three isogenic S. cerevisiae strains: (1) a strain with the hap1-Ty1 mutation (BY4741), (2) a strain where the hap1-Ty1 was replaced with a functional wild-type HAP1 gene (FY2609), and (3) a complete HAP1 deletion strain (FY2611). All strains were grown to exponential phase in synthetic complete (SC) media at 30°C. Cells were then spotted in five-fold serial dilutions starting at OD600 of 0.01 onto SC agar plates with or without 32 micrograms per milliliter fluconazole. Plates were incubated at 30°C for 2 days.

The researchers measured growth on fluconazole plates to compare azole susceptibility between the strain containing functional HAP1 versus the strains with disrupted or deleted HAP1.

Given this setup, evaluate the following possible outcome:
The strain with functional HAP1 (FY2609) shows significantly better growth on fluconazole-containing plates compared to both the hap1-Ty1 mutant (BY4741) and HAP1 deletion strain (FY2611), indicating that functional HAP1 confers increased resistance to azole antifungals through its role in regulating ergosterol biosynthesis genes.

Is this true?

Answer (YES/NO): YES